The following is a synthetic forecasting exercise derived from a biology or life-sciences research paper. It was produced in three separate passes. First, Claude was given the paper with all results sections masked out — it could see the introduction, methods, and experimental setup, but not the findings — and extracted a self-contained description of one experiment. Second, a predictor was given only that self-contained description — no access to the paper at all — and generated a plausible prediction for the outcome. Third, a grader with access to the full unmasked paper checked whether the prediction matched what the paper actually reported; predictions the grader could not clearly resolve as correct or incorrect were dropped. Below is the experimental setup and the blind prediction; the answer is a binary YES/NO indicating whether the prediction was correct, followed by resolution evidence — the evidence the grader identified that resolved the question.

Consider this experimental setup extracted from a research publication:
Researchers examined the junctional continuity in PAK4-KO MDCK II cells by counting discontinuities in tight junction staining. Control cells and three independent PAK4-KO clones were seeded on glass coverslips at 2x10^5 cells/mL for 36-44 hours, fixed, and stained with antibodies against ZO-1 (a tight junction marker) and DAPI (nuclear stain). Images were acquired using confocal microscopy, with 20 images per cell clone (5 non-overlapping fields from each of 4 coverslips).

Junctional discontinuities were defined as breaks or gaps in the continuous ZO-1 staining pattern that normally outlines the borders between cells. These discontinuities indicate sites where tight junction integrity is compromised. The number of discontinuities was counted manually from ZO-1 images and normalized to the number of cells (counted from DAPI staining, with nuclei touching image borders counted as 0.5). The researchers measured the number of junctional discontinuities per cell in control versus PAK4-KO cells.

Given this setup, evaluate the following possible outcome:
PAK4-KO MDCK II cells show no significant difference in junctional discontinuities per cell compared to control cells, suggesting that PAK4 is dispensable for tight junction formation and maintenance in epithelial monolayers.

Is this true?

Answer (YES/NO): NO